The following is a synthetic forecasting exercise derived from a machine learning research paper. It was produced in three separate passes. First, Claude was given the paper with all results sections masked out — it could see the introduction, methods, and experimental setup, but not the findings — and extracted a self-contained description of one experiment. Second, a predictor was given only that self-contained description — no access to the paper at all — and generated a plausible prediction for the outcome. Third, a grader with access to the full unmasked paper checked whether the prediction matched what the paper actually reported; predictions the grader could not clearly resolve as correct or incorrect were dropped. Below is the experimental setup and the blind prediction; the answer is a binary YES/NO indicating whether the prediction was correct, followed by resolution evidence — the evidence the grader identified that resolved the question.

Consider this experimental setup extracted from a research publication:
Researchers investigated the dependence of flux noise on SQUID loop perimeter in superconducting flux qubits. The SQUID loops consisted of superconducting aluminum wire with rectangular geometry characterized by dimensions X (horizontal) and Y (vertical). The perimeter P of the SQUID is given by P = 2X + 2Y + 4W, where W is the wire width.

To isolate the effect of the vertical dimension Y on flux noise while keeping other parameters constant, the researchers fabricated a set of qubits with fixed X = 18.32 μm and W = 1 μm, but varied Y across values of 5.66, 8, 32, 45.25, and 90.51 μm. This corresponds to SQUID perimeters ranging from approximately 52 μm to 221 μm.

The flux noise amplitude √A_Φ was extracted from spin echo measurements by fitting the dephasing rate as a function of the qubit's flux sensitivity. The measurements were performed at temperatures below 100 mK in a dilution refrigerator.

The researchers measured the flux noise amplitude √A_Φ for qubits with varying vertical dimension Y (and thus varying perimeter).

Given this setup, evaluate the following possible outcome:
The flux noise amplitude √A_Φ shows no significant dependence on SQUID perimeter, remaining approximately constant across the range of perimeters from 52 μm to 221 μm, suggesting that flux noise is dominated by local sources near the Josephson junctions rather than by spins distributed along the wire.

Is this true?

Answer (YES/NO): NO